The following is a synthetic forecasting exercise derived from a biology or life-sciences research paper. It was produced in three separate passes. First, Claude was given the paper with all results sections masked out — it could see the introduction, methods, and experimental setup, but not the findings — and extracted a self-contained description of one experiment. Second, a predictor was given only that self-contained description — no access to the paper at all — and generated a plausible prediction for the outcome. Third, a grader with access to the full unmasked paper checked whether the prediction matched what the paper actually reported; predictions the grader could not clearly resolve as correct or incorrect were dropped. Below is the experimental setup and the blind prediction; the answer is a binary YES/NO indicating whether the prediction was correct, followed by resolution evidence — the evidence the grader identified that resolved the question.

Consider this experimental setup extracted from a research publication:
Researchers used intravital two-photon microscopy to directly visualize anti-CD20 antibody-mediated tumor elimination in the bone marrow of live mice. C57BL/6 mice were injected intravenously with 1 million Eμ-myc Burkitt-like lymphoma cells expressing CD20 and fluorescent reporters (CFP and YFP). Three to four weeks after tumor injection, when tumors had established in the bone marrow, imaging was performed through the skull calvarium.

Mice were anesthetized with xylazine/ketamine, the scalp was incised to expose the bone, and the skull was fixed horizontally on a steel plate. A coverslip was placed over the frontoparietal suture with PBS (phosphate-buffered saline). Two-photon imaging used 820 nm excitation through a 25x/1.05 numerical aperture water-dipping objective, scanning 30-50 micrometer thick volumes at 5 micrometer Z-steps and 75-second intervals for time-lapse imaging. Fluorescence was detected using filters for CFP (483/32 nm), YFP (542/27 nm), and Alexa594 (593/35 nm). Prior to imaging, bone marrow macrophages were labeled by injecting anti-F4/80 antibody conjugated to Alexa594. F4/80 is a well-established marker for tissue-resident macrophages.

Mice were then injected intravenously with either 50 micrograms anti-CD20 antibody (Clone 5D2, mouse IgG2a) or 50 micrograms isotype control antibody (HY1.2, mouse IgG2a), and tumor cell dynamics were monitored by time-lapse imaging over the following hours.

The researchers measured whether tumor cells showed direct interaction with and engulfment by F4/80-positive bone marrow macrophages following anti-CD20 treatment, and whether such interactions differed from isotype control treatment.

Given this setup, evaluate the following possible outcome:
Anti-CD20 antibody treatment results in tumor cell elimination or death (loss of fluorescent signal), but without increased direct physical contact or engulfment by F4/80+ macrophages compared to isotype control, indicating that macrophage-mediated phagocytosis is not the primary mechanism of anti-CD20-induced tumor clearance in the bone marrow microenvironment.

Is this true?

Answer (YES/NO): NO